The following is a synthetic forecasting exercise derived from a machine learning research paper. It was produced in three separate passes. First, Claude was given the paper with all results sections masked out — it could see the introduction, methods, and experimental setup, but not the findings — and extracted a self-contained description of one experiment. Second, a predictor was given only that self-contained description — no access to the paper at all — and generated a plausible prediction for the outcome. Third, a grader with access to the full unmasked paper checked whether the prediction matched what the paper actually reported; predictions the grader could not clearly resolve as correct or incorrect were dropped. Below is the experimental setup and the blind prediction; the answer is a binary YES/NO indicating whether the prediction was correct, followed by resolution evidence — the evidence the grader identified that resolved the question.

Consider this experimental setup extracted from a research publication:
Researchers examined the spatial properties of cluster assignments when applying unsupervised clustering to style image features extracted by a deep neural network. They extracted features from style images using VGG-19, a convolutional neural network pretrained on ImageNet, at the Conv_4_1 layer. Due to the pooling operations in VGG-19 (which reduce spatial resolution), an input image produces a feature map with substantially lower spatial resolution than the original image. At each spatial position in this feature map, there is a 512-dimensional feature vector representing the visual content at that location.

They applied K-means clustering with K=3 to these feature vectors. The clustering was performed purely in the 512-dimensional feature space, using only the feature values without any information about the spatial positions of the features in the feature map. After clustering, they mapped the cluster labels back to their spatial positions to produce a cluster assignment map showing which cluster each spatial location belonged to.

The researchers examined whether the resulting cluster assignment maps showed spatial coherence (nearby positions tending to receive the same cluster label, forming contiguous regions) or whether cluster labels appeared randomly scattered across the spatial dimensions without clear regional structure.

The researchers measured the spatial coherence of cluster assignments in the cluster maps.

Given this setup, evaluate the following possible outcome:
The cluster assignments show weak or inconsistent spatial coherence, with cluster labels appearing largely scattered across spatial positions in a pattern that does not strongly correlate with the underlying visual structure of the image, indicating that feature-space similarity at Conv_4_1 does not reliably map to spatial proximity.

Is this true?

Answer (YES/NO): NO